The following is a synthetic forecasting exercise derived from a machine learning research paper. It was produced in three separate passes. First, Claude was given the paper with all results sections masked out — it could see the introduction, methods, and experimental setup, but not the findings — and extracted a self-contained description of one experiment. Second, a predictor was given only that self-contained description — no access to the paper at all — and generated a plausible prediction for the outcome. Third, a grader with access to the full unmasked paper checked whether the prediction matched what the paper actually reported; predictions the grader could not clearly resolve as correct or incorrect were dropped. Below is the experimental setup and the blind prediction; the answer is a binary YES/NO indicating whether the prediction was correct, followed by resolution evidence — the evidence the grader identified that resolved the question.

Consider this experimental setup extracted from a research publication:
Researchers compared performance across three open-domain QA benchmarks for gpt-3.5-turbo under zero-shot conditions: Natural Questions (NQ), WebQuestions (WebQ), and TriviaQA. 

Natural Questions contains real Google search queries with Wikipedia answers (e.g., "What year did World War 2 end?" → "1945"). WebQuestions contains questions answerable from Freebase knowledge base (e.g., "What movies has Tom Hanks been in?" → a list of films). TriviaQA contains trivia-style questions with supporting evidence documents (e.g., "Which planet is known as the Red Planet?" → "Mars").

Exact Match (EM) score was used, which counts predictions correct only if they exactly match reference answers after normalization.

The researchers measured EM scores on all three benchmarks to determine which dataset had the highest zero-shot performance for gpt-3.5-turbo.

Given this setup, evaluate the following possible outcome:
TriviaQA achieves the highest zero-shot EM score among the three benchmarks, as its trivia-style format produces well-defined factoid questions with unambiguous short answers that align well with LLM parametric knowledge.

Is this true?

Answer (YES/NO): YES